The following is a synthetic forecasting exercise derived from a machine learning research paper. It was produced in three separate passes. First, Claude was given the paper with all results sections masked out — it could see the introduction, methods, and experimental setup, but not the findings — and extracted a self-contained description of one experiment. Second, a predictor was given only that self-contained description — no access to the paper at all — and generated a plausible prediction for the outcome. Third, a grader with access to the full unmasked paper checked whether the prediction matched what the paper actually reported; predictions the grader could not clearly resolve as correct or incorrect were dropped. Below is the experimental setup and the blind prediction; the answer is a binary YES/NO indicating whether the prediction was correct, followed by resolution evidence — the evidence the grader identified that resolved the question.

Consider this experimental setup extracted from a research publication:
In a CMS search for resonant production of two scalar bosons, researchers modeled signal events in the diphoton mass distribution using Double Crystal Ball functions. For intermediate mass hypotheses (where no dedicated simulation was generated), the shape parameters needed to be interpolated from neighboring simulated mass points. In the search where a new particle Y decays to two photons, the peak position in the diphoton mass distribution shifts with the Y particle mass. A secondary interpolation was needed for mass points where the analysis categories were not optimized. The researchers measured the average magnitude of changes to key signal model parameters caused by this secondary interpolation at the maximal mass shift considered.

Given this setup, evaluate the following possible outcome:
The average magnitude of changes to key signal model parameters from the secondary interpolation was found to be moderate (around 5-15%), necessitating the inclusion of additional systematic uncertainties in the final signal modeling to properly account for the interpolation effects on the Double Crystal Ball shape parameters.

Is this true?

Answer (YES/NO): NO